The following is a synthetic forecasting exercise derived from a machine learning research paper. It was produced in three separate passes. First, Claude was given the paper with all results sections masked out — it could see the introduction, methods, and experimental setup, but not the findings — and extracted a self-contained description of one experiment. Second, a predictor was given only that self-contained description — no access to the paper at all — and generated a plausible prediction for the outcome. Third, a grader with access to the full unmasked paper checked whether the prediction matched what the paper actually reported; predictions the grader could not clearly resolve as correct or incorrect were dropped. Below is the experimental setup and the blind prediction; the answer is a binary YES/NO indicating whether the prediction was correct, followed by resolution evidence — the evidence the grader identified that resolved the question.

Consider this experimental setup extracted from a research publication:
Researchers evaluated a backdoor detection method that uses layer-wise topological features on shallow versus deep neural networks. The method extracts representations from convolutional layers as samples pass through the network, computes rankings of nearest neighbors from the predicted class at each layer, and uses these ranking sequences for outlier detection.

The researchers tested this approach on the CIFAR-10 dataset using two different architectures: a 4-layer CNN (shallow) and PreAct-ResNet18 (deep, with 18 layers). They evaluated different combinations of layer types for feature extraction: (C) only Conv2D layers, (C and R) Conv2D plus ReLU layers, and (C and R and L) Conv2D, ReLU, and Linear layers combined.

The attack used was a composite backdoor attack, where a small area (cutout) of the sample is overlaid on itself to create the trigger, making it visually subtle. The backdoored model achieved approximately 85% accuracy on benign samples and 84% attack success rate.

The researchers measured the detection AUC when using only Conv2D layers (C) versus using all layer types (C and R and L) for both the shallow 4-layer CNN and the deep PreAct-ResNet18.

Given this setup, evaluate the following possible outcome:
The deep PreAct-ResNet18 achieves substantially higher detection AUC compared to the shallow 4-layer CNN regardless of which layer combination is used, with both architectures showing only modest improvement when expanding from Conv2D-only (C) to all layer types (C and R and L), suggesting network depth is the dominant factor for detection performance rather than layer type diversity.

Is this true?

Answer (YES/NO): NO